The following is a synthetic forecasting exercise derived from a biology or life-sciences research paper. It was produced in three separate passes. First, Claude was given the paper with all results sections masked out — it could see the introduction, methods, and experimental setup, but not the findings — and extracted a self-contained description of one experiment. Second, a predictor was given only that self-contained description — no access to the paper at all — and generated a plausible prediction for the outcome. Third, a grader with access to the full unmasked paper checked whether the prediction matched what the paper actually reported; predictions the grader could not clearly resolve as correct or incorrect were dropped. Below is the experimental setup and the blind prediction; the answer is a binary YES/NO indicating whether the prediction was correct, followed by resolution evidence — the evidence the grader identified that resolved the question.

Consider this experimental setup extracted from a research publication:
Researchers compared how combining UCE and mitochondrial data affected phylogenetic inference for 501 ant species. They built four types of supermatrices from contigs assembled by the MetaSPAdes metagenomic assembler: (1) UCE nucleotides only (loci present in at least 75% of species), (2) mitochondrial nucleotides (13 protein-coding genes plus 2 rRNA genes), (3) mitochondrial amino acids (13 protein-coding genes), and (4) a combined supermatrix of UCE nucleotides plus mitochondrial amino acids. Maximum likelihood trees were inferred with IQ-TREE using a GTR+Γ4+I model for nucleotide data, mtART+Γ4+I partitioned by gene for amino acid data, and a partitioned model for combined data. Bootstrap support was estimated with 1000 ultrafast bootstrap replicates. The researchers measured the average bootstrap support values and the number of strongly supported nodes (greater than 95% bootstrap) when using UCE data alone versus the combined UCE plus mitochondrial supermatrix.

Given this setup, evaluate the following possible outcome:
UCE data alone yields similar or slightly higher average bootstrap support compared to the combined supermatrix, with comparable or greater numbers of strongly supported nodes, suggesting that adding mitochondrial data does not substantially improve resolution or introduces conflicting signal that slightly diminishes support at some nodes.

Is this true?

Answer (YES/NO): NO